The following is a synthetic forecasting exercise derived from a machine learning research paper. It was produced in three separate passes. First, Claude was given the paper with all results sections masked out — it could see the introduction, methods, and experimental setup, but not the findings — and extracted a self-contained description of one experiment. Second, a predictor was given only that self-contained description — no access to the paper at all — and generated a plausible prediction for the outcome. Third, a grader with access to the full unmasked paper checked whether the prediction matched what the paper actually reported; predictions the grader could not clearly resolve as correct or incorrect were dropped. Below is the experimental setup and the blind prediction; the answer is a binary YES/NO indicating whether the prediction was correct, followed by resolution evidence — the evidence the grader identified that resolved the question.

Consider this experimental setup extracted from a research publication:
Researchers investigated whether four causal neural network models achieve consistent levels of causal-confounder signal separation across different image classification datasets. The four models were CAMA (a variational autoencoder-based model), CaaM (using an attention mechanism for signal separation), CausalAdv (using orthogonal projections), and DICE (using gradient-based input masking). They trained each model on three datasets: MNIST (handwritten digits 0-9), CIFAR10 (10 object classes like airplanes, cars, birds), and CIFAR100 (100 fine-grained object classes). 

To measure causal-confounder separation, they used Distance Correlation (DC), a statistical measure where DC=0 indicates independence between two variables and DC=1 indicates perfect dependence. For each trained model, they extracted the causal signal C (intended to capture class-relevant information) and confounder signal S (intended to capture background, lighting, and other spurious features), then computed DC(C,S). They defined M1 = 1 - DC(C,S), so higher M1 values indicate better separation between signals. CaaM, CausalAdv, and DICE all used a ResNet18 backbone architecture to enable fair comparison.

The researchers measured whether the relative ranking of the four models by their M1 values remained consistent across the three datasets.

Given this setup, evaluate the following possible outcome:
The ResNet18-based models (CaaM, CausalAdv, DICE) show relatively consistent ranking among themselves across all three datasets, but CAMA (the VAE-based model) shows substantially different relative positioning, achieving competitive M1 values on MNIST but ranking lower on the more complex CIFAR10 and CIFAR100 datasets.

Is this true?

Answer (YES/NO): NO